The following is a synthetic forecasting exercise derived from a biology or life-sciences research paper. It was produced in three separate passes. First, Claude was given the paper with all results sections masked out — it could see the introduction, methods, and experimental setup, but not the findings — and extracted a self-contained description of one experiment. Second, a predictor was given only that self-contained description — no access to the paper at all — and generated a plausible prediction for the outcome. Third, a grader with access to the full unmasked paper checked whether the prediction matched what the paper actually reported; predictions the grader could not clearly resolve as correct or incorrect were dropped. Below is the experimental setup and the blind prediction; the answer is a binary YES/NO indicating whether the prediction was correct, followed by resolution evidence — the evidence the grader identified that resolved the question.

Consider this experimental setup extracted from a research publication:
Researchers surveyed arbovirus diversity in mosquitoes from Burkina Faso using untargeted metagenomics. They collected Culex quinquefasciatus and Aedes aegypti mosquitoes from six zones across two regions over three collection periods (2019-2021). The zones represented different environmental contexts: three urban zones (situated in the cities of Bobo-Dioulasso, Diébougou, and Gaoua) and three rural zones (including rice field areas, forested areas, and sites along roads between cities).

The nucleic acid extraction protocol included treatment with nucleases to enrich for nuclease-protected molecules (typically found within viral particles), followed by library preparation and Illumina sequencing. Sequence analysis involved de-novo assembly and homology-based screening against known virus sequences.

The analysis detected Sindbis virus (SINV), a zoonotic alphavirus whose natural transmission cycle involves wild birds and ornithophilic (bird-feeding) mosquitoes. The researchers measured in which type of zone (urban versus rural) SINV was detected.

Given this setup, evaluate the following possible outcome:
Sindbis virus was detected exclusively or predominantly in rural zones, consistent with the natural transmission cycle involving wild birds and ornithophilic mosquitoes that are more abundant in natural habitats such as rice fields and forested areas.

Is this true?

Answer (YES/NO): YES